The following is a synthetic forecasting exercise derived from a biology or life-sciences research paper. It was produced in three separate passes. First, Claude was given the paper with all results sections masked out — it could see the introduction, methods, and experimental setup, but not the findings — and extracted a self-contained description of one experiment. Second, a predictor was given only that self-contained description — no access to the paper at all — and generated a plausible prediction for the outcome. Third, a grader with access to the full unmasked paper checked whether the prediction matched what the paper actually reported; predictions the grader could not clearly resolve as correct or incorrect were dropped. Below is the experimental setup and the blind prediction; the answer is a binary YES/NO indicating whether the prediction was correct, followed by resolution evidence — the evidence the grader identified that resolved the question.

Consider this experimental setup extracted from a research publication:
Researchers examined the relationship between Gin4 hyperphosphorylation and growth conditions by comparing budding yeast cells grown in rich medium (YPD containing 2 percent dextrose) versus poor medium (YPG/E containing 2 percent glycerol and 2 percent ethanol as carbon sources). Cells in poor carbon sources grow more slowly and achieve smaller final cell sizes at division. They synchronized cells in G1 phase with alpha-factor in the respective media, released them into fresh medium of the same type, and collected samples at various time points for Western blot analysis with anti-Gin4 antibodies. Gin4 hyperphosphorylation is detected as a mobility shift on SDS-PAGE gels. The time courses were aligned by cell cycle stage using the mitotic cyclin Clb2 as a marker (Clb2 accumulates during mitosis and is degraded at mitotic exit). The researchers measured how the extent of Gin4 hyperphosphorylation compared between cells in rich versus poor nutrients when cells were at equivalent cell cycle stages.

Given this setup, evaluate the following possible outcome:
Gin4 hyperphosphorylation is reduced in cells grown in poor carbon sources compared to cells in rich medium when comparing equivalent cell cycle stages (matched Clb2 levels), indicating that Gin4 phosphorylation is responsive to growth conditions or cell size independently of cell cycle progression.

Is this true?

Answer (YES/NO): YES